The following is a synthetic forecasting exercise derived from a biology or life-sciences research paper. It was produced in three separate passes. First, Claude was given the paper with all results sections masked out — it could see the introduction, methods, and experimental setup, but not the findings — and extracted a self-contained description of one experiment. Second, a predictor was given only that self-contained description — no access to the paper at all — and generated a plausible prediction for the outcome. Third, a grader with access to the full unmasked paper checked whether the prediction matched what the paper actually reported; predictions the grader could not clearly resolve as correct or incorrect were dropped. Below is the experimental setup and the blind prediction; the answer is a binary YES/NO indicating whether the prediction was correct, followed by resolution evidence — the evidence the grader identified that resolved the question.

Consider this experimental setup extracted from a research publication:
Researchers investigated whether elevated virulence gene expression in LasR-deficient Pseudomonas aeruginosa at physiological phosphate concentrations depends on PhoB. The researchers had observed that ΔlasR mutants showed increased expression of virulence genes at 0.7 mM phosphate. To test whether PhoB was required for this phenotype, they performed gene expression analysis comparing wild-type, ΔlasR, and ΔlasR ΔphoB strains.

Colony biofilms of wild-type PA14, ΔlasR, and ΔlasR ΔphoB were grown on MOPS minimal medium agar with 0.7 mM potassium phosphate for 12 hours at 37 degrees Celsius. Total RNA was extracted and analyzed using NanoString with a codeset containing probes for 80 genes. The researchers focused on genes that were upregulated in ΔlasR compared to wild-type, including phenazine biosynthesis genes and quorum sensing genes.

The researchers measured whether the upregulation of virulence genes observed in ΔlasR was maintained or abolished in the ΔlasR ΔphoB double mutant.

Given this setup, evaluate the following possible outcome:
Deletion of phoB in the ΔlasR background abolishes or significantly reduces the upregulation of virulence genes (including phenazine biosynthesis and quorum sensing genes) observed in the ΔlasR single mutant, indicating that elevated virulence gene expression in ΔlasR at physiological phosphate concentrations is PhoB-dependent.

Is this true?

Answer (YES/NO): YES